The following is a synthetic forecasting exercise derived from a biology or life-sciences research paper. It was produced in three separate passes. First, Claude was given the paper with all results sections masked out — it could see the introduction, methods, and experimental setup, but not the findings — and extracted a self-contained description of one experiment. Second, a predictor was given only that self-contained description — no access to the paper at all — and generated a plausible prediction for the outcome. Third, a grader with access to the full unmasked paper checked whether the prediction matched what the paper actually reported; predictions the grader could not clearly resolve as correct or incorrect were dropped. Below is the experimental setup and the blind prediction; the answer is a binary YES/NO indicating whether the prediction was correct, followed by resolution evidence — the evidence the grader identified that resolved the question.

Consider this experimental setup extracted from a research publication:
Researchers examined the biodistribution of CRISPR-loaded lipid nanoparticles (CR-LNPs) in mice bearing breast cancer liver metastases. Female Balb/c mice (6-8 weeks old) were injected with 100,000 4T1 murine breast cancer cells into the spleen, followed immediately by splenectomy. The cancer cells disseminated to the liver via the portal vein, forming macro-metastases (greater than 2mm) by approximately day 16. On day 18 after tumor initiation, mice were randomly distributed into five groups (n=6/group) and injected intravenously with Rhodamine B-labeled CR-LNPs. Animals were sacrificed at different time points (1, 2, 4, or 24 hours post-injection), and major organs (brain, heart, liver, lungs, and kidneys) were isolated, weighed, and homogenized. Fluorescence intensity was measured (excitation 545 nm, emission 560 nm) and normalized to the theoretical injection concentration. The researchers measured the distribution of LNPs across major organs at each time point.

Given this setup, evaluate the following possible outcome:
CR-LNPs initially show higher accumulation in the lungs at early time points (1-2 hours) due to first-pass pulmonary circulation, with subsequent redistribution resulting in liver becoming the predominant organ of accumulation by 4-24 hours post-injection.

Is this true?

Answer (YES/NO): NO